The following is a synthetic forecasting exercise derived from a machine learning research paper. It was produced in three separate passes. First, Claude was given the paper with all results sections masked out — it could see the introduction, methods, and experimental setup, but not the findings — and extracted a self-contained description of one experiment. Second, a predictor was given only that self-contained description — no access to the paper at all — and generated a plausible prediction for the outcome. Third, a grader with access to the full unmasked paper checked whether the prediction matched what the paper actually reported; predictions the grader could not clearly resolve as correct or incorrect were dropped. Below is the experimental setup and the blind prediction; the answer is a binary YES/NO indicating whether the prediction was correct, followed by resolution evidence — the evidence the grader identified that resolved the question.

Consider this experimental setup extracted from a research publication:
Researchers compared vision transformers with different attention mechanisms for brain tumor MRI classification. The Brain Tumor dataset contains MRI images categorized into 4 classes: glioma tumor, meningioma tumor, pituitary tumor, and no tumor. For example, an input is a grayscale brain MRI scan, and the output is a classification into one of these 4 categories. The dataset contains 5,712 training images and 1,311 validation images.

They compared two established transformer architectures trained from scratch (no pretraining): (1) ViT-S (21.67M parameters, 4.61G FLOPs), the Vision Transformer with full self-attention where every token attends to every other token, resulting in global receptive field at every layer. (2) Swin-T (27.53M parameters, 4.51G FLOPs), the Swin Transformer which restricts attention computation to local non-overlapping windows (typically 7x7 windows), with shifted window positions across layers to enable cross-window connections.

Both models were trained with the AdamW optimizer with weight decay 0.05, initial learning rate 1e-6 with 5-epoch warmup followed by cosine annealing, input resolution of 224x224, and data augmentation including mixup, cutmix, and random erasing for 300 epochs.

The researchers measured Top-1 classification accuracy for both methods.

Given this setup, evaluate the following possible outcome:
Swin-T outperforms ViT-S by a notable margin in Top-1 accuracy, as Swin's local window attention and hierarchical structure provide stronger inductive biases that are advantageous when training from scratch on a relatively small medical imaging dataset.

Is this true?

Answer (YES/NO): YES